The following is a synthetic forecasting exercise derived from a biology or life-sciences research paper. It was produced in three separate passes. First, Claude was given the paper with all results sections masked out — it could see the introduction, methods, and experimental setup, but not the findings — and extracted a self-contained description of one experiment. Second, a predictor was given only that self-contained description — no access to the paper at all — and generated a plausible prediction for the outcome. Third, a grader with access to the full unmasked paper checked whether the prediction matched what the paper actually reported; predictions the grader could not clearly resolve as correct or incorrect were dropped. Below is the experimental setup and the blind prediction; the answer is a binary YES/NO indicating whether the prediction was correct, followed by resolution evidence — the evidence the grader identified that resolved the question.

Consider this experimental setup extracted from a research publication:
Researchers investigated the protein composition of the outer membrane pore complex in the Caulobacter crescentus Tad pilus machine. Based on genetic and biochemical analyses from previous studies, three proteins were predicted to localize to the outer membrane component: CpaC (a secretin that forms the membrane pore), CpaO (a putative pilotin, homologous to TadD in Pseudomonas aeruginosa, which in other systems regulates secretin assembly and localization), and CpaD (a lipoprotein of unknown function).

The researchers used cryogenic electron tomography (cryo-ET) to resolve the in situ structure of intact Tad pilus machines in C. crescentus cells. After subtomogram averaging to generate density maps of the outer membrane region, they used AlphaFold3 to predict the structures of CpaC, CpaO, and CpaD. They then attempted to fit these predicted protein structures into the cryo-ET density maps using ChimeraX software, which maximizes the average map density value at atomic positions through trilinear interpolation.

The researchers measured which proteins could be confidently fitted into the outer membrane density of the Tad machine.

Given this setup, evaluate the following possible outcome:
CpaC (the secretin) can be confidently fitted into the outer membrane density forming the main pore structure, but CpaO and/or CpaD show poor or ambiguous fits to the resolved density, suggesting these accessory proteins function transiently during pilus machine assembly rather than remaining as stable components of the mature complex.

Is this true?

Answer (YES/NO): NO